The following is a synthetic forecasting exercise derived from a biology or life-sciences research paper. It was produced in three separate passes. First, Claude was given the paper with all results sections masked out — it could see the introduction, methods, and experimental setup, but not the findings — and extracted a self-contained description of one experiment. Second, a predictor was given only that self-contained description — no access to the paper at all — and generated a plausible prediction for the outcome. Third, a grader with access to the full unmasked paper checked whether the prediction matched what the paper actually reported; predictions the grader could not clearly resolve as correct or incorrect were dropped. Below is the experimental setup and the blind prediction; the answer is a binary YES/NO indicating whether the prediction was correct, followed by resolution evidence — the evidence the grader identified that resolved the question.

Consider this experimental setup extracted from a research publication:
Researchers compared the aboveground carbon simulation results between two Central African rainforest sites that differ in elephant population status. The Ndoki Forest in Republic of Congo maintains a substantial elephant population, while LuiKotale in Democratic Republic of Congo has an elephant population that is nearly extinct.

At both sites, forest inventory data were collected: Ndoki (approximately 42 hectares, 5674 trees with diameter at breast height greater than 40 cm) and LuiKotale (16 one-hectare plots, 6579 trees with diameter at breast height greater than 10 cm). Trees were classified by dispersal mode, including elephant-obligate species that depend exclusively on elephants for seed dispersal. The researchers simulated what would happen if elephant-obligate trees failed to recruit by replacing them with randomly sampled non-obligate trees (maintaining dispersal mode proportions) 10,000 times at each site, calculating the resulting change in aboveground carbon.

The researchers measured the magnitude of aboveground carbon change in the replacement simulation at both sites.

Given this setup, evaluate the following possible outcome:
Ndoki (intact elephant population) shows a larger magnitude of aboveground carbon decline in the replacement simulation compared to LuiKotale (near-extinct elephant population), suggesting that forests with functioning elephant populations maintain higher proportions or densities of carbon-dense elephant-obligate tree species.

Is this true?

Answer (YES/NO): NO